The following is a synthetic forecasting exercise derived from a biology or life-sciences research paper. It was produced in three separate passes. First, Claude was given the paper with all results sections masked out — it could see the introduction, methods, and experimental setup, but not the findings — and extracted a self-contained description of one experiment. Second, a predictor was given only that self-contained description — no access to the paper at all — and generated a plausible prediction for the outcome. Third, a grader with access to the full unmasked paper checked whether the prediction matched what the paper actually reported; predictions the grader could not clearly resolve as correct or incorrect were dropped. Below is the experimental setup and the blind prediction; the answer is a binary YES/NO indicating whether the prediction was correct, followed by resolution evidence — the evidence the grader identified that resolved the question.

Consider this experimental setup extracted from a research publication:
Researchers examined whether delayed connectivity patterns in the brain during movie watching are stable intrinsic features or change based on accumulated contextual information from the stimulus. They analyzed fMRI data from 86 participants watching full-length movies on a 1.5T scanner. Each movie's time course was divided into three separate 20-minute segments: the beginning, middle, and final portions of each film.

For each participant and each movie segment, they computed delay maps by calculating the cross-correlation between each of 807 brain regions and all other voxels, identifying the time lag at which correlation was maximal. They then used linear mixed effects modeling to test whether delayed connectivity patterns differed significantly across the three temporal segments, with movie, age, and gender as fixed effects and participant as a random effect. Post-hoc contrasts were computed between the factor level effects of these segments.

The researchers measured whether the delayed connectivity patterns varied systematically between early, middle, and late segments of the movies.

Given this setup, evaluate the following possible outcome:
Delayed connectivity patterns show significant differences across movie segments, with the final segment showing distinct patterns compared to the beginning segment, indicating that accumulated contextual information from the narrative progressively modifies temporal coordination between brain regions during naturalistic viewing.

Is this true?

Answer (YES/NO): YES